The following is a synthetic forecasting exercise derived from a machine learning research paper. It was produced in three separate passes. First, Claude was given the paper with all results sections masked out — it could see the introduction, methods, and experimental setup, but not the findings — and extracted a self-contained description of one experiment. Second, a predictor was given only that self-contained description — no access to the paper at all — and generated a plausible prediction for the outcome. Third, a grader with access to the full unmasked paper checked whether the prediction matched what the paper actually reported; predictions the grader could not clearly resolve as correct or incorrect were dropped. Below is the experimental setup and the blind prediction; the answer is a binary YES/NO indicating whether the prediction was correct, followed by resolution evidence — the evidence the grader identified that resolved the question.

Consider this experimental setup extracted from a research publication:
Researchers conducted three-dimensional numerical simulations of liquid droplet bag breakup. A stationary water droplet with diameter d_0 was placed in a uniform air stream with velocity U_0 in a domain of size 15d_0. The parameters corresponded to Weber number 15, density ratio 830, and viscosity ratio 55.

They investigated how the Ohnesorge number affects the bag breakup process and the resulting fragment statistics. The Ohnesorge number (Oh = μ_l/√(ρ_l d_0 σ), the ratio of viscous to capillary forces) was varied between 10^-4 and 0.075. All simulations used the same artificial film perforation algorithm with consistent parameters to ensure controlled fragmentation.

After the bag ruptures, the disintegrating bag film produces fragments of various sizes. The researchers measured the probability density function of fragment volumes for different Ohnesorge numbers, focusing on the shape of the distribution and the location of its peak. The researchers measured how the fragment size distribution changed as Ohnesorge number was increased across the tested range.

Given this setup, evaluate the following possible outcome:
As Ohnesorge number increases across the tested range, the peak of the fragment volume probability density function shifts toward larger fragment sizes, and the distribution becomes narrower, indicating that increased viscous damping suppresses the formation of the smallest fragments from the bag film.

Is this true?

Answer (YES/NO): NO